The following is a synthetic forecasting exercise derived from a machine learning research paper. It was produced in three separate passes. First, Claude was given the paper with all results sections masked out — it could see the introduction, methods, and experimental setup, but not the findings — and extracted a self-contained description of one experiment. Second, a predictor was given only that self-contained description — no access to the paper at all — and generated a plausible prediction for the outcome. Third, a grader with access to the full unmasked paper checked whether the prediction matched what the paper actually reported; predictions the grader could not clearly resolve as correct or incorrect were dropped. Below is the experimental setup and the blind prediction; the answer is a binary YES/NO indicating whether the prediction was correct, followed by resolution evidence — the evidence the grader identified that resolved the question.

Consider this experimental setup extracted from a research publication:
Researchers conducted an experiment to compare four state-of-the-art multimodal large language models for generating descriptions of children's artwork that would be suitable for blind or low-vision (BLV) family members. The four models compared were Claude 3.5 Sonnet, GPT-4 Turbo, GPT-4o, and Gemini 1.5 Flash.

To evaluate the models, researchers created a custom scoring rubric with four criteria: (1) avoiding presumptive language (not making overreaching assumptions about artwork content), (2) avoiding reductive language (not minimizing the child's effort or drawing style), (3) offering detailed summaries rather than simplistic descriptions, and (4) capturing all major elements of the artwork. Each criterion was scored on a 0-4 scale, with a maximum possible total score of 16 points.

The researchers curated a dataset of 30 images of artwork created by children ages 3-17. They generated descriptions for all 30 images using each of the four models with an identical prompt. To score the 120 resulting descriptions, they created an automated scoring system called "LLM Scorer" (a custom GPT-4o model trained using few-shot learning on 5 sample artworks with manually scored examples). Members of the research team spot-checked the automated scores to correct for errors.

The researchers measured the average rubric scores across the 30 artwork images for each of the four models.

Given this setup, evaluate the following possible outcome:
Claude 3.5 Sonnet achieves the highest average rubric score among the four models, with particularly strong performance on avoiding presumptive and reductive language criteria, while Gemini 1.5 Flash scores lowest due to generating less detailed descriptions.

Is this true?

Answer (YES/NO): NO